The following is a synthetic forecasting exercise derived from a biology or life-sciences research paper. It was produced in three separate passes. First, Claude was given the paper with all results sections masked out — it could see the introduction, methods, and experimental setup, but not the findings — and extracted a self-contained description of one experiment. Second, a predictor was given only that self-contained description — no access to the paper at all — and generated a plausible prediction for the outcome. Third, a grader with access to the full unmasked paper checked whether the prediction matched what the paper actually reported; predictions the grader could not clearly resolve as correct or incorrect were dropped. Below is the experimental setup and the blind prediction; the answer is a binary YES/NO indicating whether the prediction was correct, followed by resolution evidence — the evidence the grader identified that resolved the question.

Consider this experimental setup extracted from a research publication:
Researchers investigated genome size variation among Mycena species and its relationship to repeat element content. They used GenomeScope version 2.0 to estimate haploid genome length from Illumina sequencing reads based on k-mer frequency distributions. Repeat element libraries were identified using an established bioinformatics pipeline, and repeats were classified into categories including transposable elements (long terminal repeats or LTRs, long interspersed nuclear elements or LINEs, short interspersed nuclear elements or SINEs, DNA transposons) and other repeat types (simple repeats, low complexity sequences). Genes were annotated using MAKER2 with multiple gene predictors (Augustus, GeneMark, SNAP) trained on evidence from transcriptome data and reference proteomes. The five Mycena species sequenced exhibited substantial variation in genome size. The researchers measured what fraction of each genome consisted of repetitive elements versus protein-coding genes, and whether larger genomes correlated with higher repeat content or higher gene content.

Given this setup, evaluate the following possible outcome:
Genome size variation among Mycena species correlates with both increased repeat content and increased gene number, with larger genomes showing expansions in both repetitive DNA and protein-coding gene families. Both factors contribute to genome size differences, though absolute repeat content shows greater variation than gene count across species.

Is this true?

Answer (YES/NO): YES